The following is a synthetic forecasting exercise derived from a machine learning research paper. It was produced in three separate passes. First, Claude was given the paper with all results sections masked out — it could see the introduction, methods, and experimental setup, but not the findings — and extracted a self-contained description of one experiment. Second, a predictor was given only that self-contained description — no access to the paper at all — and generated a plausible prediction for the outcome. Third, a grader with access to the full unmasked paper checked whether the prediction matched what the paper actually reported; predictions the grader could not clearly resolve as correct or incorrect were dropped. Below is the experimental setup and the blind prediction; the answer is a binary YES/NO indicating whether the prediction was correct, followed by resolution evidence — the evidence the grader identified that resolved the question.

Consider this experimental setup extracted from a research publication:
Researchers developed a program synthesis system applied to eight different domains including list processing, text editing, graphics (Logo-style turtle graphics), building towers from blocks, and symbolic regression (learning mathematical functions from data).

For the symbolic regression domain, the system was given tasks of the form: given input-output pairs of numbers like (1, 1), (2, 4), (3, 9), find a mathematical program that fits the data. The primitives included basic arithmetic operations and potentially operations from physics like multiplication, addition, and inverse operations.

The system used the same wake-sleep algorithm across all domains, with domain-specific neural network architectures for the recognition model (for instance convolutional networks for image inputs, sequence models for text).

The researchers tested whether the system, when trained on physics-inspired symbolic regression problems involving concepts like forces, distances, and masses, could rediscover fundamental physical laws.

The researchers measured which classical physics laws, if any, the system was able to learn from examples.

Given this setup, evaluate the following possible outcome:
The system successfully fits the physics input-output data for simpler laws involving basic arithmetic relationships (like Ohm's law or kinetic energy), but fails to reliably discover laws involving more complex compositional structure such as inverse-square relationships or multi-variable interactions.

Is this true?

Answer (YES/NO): NO